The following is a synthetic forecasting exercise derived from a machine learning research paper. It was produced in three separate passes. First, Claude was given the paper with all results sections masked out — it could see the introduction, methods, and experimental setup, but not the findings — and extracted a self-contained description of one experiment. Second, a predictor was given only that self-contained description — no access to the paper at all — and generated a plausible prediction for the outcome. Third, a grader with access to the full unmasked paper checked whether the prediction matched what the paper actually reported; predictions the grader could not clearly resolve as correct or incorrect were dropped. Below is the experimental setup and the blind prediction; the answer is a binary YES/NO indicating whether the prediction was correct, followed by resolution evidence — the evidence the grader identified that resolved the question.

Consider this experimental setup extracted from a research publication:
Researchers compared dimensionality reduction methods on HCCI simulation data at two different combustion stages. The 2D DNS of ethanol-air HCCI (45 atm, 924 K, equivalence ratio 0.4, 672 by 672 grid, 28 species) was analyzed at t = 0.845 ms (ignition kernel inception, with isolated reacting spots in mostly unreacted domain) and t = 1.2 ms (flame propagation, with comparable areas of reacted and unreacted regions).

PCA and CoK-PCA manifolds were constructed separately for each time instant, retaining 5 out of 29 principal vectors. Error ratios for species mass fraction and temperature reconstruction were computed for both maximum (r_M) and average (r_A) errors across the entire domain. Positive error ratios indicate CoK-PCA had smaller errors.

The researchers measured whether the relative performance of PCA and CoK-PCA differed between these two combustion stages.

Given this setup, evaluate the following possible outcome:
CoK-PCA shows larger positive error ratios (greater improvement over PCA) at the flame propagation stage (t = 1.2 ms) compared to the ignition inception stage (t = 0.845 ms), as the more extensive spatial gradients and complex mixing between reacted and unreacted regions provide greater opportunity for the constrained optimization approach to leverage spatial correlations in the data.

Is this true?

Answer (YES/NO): NO